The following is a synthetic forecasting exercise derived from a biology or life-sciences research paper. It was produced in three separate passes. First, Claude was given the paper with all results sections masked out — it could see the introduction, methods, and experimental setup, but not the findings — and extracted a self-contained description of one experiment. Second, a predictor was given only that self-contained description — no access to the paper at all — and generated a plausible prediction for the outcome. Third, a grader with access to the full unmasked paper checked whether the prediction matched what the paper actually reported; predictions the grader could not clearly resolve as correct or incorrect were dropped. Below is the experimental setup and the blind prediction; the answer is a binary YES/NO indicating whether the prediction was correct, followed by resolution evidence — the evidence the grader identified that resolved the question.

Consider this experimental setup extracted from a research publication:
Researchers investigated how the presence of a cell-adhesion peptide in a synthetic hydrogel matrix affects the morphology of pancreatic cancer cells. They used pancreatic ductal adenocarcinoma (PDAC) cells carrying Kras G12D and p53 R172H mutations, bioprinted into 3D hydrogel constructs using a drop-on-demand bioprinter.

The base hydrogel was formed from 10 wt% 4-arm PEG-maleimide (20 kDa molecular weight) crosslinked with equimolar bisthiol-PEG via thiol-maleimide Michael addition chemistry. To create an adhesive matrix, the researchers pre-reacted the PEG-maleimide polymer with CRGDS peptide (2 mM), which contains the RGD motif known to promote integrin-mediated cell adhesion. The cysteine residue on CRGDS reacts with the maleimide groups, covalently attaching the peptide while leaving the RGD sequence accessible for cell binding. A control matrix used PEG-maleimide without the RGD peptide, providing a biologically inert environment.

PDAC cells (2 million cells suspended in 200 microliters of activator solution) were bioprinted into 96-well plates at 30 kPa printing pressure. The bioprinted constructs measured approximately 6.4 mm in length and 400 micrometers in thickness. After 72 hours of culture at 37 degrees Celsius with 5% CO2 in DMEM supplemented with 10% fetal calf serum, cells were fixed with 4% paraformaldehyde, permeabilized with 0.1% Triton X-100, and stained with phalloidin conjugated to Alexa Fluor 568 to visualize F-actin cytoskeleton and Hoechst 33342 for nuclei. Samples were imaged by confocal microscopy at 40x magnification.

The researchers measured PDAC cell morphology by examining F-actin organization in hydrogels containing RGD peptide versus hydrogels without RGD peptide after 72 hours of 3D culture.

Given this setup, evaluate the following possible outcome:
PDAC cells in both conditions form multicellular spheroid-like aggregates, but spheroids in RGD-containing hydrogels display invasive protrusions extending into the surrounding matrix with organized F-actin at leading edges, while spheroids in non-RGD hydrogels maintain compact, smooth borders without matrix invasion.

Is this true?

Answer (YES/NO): NO